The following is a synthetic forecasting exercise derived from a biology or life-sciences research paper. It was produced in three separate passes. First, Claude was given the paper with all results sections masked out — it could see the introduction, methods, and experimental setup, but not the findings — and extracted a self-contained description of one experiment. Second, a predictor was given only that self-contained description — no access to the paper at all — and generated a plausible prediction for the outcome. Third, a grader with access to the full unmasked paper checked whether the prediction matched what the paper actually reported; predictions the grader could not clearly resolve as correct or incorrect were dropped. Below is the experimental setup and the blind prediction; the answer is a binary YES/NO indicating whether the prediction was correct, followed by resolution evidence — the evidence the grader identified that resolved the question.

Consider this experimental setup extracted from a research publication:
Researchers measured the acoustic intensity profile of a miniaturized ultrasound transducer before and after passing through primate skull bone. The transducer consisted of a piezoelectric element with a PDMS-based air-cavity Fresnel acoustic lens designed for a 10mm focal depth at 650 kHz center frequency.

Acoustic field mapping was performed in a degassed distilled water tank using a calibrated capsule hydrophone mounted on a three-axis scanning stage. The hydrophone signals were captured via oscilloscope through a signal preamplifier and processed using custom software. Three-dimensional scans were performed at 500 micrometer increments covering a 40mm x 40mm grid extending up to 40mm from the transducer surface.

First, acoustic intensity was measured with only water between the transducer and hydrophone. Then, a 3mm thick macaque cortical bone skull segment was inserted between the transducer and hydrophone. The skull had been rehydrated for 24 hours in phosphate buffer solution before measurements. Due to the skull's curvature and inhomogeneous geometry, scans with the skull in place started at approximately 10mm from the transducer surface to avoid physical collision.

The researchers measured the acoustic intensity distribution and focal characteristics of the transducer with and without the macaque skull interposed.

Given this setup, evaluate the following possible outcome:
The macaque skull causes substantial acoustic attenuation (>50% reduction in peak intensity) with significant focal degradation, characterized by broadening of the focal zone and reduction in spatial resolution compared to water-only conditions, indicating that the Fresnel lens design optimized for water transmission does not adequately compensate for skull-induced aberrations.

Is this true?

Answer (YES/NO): NO